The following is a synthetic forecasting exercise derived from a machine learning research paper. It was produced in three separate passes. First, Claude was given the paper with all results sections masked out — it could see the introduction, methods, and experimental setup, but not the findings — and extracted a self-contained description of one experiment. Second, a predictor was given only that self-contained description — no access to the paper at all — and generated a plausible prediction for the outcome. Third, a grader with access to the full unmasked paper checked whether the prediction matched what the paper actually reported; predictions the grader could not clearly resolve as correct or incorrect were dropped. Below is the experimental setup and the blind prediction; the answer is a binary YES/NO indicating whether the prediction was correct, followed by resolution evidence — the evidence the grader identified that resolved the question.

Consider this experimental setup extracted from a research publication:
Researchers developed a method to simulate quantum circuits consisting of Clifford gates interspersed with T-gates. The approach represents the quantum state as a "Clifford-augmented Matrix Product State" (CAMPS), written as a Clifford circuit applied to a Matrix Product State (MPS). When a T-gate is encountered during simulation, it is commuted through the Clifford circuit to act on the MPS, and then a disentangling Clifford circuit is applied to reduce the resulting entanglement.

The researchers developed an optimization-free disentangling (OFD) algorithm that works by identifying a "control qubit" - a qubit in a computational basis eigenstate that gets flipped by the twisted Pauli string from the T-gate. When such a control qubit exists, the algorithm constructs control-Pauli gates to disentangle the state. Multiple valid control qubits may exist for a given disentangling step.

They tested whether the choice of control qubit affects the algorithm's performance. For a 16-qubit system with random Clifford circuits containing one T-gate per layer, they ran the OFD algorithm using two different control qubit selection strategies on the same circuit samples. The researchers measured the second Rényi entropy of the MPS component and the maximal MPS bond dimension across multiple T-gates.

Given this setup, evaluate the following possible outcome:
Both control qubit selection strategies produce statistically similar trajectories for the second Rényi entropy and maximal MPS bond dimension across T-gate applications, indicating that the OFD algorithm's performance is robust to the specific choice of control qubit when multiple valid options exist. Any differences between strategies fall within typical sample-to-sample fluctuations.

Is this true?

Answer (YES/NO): YES